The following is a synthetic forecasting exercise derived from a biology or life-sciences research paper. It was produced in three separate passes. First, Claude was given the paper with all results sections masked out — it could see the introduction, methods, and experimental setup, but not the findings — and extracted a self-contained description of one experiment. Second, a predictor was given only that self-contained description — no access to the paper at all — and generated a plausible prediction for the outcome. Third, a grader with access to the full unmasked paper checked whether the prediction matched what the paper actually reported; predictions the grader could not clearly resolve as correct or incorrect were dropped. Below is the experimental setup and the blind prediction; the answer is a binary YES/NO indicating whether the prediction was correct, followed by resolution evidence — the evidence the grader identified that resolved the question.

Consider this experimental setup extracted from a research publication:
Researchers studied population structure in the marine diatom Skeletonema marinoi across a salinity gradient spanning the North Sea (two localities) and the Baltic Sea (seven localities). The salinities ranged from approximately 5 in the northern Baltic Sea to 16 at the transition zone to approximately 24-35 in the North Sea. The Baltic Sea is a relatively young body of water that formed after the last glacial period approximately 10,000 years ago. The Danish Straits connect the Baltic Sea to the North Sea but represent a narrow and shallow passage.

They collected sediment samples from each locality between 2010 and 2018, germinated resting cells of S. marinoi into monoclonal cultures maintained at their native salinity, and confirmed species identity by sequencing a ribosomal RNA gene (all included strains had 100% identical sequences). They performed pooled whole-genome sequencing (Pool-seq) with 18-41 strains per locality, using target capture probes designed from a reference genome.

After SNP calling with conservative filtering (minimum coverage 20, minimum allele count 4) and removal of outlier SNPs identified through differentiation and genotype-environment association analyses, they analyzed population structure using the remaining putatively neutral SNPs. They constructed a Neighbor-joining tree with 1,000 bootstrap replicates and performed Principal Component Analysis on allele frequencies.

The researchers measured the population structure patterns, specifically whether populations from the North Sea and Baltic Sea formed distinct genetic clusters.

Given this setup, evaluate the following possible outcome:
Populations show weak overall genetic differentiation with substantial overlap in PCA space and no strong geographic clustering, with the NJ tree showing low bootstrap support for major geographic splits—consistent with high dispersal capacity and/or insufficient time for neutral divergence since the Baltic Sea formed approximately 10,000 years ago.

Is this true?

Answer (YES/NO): NO